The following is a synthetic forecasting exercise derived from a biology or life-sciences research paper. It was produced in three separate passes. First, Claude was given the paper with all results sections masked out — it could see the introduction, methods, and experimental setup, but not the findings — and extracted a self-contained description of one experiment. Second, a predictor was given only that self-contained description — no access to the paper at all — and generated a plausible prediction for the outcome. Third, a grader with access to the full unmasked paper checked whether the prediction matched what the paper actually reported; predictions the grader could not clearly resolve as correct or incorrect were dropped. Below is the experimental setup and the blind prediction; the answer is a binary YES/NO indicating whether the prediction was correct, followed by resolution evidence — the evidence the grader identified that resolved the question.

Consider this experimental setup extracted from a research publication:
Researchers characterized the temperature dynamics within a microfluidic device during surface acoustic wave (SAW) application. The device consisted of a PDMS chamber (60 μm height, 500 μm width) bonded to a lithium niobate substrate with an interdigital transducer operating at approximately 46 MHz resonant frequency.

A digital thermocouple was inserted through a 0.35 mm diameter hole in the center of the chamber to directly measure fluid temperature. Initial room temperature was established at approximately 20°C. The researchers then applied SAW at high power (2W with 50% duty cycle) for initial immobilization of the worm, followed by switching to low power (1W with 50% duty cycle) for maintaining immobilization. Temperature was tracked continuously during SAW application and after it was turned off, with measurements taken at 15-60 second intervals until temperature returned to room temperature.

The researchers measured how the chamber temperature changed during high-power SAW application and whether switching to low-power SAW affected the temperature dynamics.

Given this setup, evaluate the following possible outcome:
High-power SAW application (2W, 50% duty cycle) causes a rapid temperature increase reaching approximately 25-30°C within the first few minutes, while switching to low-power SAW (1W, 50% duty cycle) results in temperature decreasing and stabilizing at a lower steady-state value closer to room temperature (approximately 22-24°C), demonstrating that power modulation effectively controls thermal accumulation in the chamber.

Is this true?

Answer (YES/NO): NO